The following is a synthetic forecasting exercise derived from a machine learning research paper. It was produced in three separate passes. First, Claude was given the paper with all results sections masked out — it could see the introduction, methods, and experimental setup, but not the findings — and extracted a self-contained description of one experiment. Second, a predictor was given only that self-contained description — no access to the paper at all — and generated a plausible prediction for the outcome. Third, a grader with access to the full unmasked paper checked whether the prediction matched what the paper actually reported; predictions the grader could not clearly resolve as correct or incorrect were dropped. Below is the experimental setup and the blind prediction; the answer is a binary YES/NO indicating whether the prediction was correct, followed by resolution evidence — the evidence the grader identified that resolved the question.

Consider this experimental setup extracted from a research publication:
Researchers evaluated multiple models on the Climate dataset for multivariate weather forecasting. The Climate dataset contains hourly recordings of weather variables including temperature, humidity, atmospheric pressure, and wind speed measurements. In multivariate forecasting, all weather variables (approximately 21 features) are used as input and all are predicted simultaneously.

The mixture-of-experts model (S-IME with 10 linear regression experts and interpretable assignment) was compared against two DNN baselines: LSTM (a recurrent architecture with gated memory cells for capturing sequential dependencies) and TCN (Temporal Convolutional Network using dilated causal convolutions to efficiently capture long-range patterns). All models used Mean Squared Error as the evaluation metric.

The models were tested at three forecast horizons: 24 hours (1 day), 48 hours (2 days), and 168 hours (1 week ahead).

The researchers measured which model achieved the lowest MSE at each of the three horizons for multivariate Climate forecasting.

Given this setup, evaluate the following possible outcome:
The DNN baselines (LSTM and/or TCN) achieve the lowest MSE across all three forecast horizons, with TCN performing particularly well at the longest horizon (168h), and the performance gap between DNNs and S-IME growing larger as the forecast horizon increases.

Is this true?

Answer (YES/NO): NO